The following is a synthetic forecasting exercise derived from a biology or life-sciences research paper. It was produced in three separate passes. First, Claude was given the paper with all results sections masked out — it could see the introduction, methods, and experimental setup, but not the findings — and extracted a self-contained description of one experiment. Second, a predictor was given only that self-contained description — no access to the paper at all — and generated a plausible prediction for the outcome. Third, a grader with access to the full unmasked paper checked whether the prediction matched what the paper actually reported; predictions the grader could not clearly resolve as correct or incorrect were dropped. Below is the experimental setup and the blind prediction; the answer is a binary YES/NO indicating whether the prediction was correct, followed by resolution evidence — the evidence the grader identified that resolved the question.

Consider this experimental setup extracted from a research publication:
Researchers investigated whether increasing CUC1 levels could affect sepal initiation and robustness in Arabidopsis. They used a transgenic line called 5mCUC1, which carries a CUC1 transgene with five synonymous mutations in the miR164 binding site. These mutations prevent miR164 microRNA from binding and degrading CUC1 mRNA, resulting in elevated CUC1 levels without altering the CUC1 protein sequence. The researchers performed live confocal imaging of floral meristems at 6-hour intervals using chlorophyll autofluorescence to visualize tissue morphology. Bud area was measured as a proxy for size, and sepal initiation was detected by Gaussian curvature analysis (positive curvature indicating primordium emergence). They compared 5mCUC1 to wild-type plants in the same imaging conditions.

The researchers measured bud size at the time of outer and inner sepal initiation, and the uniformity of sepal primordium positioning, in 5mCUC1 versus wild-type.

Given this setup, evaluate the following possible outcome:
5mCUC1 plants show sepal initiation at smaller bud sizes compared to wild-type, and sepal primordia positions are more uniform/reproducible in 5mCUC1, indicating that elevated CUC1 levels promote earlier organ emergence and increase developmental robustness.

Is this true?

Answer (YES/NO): NO